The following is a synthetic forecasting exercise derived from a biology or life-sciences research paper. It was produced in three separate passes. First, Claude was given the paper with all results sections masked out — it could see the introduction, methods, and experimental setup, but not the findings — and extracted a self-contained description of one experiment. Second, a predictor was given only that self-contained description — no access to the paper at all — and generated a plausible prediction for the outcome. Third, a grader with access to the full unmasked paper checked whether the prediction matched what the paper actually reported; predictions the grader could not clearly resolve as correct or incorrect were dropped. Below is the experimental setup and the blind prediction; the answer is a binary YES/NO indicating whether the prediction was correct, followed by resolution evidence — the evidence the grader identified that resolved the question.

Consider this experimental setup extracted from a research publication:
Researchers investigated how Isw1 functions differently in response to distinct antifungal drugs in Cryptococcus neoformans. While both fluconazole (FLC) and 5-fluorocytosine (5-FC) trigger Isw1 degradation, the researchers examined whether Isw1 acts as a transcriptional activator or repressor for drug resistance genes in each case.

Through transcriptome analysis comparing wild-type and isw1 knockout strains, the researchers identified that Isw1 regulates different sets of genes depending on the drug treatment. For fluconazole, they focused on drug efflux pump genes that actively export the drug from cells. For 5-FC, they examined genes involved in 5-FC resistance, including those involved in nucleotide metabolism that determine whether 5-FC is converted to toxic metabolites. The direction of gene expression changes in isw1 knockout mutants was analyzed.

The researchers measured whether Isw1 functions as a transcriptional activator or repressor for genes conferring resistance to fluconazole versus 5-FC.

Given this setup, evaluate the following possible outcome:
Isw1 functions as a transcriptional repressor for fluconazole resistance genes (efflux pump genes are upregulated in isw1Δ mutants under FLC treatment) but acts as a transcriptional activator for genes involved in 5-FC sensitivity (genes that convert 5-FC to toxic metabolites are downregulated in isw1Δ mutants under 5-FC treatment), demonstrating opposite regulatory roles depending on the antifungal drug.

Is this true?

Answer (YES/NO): YES